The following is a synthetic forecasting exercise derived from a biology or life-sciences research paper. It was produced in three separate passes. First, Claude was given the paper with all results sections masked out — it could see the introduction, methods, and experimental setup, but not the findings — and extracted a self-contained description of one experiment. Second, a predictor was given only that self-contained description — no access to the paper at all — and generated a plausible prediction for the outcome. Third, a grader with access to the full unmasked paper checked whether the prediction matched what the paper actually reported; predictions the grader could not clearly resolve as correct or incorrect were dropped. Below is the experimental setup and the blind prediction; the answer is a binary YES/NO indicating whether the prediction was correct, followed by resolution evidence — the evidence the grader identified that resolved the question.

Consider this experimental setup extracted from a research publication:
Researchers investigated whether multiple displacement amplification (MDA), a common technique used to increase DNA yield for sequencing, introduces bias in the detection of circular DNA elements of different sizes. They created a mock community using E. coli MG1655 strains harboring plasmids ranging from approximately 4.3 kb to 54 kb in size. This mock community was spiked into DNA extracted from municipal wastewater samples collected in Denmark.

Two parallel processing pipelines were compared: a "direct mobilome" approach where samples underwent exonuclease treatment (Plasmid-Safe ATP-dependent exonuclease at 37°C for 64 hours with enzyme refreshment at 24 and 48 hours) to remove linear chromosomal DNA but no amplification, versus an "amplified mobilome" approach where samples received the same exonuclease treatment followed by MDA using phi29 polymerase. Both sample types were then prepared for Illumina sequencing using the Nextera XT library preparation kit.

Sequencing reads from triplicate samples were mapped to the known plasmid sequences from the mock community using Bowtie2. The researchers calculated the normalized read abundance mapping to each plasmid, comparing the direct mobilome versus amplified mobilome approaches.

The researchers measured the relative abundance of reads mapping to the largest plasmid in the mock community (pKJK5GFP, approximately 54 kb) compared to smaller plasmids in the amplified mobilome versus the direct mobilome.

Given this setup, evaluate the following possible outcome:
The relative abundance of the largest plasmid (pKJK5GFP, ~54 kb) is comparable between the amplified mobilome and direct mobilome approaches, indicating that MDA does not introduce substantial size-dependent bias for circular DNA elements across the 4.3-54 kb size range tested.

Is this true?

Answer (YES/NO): NO